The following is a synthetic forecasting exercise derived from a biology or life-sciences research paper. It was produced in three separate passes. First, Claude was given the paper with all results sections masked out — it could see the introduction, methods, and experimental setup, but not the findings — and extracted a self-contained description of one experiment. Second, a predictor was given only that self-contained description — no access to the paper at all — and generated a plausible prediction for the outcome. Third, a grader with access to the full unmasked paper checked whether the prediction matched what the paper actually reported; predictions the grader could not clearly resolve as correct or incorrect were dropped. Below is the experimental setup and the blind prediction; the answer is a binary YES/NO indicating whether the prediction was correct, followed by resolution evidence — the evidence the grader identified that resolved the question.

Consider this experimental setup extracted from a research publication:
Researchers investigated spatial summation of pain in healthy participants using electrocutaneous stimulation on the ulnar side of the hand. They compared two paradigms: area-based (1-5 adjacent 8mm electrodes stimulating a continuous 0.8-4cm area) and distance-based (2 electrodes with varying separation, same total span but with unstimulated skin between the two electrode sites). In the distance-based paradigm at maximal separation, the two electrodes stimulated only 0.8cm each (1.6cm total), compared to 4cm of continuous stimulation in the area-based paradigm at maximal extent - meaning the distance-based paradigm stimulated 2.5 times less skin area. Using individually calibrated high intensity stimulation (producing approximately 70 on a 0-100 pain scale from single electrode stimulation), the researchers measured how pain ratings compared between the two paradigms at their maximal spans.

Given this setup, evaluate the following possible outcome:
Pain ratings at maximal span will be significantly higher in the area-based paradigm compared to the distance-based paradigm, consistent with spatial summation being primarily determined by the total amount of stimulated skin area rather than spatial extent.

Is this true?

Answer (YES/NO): NO